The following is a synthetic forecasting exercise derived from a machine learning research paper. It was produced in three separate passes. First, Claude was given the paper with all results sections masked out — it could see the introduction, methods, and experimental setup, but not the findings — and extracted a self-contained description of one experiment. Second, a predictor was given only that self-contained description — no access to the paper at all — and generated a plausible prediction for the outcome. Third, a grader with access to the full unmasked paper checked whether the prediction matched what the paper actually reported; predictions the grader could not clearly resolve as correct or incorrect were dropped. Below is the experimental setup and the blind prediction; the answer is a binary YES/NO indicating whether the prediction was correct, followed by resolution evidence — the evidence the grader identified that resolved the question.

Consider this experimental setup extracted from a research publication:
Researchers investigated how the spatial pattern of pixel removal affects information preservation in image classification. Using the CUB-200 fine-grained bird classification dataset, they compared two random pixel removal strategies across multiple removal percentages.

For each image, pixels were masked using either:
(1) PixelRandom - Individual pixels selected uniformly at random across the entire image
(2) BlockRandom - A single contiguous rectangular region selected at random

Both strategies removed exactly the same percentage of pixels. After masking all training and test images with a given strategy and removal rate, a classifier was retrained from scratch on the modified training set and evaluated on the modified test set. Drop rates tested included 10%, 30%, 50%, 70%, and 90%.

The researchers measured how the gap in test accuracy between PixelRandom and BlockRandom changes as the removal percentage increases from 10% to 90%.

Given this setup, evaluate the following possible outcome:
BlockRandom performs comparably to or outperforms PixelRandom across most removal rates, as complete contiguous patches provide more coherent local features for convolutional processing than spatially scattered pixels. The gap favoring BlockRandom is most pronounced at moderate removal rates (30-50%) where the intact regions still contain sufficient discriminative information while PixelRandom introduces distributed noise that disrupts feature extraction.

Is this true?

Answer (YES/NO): NO